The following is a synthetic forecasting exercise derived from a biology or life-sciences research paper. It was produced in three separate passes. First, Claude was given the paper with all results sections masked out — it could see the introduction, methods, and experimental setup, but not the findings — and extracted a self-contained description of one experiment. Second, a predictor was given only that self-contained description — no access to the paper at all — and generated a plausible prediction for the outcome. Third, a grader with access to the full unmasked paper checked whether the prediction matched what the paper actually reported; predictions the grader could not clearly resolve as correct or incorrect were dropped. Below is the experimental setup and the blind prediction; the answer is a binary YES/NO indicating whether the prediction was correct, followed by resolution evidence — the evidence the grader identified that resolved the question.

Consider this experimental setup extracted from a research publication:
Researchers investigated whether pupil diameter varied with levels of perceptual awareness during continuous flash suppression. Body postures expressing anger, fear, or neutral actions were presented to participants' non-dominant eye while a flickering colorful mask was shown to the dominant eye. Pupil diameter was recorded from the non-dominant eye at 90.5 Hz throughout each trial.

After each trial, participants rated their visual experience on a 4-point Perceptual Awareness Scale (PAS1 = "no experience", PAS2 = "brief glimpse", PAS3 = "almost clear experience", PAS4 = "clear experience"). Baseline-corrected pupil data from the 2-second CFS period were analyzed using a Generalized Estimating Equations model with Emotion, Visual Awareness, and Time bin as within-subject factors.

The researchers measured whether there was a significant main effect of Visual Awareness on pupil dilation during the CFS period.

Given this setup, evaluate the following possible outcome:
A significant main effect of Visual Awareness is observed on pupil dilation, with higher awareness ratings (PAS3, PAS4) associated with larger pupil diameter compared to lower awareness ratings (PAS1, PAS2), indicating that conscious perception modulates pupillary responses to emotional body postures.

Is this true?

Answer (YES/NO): NO